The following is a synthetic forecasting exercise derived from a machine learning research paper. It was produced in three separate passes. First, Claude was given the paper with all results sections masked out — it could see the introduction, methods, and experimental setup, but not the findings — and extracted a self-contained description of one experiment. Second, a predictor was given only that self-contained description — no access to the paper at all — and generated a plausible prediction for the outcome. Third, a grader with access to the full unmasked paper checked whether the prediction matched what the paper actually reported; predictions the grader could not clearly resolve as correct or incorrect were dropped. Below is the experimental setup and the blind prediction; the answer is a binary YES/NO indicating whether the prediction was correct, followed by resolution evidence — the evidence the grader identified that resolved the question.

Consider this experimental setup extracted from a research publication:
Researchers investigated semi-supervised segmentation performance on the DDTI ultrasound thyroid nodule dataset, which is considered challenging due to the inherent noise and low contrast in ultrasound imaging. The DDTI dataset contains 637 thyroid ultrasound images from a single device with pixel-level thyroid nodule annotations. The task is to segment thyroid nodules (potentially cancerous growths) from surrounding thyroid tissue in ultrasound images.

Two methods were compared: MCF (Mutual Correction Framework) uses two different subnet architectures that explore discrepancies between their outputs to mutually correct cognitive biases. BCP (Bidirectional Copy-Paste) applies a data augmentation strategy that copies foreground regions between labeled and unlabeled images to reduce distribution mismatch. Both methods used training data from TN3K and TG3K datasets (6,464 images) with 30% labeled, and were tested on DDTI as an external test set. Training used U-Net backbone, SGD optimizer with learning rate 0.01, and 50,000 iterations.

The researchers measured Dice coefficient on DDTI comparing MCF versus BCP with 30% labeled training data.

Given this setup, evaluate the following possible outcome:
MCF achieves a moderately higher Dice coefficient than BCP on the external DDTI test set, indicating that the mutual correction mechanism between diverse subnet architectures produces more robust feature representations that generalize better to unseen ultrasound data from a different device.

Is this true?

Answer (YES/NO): YES